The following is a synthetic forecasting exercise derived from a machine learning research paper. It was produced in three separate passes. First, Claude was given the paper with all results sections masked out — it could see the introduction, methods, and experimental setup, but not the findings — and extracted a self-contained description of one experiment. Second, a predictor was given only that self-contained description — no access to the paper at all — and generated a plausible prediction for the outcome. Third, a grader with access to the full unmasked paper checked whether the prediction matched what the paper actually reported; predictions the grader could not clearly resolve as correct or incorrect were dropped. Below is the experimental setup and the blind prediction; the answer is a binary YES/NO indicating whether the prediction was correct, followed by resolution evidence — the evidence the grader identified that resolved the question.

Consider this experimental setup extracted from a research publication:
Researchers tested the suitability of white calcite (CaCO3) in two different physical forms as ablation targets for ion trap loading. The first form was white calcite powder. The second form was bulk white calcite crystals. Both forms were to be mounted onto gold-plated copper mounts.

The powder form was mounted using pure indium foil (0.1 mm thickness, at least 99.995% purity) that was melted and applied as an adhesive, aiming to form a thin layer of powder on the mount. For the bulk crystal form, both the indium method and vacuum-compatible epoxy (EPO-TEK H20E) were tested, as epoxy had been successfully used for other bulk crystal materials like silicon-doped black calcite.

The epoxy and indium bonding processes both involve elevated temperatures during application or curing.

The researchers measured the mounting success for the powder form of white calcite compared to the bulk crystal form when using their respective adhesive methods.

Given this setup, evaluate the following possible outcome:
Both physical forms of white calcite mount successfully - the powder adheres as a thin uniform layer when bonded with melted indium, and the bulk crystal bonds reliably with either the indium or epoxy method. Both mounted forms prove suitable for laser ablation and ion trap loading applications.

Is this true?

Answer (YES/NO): NO